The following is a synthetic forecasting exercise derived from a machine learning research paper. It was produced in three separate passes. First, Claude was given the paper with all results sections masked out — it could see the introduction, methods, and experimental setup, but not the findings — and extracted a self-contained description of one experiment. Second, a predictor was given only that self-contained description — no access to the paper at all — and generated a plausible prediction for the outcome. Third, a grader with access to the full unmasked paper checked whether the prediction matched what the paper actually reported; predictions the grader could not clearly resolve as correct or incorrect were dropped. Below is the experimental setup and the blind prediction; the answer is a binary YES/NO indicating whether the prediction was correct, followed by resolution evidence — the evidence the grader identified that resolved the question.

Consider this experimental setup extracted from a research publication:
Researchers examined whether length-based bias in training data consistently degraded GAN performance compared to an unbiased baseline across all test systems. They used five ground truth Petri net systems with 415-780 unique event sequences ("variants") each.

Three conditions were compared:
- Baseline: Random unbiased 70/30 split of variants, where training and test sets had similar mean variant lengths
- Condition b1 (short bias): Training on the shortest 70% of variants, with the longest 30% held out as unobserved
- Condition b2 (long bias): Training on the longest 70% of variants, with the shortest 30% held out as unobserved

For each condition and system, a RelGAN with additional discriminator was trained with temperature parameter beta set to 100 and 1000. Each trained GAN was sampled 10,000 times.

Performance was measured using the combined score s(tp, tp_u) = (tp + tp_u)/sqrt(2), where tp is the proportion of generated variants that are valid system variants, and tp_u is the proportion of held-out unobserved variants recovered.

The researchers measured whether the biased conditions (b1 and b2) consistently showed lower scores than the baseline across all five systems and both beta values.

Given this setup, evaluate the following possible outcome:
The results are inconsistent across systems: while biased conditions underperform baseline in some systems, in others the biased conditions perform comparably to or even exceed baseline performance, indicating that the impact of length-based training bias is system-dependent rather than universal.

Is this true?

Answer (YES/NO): NO